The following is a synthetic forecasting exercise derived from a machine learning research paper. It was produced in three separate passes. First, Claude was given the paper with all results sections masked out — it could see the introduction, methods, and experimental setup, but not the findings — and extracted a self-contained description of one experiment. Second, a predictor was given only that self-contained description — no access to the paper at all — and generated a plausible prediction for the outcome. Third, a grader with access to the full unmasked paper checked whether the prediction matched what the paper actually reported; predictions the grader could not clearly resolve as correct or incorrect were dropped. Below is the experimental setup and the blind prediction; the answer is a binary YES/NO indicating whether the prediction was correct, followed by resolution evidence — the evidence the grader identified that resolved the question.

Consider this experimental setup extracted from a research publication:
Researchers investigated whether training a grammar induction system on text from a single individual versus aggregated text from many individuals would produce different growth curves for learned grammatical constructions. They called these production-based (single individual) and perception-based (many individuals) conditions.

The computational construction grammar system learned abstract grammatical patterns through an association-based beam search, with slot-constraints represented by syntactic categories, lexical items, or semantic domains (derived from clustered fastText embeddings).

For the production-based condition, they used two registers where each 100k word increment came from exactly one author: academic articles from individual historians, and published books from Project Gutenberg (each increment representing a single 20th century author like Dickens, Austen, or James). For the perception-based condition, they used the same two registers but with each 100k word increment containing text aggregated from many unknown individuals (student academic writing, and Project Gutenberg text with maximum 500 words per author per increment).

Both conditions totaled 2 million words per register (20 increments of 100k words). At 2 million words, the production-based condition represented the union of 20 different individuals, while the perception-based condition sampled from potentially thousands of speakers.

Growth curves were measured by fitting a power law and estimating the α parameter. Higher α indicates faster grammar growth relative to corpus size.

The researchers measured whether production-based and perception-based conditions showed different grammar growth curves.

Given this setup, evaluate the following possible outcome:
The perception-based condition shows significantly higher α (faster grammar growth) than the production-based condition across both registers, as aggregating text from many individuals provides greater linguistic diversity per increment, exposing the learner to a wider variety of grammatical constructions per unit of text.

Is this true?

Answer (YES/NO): NO